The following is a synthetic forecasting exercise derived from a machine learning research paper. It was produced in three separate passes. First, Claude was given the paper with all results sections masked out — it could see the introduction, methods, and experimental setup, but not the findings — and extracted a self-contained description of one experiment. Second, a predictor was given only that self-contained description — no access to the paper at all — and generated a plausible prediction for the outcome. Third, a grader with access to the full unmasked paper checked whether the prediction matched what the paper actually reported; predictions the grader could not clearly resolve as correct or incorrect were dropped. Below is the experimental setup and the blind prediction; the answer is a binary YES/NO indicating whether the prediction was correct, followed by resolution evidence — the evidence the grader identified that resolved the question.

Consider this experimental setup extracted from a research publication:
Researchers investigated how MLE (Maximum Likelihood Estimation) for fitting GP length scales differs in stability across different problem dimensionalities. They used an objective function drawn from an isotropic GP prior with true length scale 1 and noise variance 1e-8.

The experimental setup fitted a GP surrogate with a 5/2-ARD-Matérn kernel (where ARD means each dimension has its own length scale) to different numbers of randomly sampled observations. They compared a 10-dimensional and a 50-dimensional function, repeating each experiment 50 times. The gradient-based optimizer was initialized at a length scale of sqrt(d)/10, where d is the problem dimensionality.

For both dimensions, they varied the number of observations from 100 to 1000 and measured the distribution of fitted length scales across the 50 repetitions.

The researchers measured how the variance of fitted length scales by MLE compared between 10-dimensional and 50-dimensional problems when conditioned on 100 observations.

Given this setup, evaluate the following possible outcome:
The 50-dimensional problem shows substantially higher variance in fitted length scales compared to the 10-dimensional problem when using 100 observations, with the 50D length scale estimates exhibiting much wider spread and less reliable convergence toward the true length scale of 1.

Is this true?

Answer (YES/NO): YES